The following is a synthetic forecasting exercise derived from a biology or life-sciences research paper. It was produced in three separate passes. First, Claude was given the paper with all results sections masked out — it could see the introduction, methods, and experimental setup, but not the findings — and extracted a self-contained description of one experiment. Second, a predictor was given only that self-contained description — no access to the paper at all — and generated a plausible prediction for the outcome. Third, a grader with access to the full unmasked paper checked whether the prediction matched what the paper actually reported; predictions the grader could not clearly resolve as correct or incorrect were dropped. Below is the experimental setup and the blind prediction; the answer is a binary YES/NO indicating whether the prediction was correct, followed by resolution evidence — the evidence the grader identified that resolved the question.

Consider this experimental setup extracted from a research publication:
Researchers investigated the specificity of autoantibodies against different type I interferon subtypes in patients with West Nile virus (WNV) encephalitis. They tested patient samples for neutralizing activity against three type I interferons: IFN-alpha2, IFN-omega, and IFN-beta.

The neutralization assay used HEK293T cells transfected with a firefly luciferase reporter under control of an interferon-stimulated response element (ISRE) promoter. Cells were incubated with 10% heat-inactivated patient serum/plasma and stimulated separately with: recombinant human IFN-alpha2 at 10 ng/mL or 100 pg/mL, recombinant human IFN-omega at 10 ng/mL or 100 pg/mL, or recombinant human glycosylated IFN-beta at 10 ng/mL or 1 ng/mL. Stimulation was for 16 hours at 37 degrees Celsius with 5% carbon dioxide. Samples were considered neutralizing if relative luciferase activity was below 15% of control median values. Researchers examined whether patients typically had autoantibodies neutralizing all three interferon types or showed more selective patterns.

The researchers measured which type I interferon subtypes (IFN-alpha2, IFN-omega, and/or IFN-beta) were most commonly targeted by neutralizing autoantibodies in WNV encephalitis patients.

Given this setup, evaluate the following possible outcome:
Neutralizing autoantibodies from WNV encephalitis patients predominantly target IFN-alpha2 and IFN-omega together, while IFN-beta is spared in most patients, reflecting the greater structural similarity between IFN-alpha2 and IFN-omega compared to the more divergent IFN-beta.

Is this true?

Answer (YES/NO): YES